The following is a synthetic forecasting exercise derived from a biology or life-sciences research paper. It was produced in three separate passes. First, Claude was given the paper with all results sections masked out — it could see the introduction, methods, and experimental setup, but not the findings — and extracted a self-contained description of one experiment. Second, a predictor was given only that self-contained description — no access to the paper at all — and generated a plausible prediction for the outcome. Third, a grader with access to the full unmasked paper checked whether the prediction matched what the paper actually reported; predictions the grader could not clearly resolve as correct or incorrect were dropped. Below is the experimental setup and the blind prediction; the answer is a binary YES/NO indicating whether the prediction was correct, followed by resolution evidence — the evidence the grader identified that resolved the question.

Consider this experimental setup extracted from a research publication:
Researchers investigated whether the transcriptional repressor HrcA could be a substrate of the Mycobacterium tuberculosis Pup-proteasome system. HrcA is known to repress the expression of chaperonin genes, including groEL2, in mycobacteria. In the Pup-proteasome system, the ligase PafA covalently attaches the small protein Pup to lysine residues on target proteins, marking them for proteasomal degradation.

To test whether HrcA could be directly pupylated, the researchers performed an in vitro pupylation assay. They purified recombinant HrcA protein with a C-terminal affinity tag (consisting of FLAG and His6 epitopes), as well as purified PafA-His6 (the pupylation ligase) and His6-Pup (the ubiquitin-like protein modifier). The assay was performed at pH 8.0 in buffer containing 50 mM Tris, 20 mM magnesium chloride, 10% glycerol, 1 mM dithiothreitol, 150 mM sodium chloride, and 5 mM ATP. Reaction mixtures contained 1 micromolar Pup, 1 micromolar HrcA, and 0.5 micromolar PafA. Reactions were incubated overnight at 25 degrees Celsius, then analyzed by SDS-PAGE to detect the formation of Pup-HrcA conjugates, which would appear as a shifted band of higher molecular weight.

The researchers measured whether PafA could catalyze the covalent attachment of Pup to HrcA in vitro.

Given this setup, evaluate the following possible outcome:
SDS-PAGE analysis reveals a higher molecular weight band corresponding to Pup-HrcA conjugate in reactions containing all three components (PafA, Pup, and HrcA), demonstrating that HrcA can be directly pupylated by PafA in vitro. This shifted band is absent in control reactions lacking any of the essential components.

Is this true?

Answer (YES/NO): YES